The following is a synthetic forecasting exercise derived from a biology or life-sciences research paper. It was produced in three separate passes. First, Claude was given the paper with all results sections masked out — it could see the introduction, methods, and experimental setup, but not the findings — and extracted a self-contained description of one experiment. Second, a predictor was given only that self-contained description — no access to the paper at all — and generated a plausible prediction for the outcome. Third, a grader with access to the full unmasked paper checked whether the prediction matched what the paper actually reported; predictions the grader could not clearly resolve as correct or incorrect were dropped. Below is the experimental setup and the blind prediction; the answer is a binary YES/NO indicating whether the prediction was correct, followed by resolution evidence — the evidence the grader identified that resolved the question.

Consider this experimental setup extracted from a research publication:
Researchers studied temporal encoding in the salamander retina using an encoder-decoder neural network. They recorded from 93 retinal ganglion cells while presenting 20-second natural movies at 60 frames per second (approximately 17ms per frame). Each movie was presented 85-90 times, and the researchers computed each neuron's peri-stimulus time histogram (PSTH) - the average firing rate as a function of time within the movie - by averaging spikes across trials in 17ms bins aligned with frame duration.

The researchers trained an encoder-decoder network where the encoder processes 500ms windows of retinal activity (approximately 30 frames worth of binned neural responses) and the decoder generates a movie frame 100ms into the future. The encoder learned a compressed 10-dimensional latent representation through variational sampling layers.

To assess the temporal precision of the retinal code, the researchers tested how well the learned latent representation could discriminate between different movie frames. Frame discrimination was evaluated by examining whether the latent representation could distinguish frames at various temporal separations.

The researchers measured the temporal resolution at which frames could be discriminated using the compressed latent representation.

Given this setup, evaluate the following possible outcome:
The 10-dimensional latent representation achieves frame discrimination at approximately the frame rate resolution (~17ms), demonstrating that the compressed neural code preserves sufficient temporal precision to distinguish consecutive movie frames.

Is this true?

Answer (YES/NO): YES